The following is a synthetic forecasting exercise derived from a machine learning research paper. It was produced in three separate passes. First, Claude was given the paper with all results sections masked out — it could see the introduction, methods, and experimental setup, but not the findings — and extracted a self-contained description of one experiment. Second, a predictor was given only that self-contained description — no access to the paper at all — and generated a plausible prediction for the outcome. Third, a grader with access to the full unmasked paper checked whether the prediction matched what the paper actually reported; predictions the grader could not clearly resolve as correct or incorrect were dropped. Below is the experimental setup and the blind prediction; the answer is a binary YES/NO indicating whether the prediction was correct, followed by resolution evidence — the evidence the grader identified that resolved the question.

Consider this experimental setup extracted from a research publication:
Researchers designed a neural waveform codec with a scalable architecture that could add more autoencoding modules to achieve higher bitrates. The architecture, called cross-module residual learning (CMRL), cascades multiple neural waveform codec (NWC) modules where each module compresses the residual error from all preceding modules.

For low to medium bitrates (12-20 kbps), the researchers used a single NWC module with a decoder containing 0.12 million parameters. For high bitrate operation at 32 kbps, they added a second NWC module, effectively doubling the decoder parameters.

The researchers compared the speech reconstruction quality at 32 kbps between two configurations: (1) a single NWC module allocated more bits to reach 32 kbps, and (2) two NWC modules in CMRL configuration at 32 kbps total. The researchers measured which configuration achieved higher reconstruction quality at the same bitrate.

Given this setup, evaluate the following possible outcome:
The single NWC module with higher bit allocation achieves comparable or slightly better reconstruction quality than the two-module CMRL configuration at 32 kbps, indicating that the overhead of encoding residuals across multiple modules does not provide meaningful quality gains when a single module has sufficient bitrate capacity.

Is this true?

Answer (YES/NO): NO